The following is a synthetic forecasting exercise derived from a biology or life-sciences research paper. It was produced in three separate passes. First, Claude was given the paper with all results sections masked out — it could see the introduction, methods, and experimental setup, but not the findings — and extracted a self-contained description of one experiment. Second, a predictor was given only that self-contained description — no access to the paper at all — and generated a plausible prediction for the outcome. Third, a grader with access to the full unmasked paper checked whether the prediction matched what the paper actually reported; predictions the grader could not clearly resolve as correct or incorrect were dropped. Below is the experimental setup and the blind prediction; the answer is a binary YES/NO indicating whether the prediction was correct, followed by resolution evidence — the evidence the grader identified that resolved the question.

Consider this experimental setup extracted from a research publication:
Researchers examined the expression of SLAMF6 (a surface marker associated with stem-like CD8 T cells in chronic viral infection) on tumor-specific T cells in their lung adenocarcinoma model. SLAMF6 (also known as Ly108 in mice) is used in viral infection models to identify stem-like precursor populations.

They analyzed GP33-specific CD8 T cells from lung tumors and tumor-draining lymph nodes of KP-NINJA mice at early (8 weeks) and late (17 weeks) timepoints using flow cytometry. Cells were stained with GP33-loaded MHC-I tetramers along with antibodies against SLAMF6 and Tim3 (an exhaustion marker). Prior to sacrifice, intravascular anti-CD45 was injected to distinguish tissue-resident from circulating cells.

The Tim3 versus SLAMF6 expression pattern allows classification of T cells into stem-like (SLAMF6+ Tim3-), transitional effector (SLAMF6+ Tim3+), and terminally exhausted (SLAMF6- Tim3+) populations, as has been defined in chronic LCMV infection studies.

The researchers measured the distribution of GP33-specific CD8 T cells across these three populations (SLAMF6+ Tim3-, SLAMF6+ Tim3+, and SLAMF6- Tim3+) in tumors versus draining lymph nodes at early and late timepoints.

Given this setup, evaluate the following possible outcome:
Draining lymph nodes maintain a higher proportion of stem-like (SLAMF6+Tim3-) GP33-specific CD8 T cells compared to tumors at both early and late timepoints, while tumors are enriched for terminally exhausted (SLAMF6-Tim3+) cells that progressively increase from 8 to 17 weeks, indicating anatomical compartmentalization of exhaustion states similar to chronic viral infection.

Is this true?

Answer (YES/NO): YES